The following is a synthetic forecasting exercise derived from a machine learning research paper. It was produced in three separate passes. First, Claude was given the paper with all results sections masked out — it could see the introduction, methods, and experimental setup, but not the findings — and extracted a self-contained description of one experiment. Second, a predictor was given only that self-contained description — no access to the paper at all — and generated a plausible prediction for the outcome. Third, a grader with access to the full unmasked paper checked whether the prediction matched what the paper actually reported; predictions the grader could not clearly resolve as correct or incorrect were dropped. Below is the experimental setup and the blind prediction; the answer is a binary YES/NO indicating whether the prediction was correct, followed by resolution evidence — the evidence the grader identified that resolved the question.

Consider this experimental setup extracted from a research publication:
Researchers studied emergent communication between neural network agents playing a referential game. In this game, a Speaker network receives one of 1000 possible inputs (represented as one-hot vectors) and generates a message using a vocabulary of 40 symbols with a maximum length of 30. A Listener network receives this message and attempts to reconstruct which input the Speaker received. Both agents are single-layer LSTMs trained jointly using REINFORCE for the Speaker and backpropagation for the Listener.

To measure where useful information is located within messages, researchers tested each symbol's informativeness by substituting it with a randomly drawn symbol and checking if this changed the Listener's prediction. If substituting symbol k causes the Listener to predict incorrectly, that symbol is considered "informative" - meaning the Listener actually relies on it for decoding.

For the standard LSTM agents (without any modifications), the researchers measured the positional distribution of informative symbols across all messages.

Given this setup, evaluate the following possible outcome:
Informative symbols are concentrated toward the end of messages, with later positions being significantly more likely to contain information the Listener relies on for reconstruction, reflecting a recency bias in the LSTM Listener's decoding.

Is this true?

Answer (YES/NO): YES